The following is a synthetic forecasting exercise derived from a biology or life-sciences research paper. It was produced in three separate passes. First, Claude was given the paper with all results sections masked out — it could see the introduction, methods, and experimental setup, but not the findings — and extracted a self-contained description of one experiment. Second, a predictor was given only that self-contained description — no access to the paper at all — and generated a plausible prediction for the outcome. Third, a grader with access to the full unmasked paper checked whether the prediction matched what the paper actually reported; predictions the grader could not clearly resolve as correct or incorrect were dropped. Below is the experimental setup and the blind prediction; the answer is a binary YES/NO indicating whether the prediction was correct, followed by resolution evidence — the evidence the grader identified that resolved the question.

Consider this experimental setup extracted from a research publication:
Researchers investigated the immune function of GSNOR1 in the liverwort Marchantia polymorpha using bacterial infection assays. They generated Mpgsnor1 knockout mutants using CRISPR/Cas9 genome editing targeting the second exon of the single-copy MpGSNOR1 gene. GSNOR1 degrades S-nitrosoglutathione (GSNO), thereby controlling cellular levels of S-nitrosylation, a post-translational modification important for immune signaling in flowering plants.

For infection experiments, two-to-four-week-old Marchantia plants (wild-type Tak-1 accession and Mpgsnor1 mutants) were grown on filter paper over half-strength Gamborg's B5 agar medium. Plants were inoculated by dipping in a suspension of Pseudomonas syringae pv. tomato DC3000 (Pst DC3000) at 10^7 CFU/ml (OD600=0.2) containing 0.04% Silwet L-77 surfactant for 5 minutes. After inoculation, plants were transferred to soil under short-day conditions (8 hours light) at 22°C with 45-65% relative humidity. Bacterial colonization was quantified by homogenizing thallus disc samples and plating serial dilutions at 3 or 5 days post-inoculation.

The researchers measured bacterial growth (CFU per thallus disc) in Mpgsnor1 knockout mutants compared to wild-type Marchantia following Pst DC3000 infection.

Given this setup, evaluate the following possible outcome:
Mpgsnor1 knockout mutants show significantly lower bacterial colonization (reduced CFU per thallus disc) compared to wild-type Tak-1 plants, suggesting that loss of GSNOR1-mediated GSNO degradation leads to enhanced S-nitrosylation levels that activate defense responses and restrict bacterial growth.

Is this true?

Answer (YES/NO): NO